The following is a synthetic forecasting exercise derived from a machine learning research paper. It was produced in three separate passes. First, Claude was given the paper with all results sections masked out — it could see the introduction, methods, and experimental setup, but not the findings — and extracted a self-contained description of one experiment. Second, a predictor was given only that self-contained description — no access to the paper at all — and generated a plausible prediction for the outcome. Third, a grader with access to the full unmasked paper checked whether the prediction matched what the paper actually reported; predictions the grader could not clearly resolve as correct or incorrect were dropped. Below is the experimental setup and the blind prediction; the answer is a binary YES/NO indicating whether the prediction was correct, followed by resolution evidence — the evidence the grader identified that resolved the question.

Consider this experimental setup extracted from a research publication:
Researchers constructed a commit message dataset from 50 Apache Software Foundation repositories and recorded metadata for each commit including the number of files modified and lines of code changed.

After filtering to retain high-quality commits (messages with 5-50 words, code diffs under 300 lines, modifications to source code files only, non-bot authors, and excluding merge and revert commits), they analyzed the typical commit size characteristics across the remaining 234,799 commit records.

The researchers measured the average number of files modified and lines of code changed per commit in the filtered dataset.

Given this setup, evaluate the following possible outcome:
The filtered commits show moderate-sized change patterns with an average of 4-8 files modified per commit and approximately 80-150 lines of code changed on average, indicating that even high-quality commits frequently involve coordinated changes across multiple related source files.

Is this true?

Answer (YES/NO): NO